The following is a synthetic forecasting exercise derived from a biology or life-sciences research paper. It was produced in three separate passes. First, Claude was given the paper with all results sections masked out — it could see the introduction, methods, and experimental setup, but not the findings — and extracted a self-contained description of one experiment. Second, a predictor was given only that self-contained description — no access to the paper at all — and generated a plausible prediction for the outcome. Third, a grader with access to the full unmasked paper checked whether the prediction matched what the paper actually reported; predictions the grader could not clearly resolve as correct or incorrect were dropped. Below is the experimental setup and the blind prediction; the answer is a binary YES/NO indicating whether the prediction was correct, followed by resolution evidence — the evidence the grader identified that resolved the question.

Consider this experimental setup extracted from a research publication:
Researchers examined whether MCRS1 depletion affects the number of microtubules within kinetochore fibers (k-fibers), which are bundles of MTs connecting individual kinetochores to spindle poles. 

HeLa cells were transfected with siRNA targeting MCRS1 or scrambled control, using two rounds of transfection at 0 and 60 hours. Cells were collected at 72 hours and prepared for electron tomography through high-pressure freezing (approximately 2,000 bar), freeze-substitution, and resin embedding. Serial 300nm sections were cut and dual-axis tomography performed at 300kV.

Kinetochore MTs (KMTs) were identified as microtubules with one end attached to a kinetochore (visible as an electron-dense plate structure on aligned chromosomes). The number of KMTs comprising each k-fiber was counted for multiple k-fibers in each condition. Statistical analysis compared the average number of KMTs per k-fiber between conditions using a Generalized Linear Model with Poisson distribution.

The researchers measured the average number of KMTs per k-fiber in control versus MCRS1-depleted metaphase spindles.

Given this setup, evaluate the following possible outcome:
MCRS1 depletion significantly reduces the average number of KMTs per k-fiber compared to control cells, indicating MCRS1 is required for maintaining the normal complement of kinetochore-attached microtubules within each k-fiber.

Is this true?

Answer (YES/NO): YES